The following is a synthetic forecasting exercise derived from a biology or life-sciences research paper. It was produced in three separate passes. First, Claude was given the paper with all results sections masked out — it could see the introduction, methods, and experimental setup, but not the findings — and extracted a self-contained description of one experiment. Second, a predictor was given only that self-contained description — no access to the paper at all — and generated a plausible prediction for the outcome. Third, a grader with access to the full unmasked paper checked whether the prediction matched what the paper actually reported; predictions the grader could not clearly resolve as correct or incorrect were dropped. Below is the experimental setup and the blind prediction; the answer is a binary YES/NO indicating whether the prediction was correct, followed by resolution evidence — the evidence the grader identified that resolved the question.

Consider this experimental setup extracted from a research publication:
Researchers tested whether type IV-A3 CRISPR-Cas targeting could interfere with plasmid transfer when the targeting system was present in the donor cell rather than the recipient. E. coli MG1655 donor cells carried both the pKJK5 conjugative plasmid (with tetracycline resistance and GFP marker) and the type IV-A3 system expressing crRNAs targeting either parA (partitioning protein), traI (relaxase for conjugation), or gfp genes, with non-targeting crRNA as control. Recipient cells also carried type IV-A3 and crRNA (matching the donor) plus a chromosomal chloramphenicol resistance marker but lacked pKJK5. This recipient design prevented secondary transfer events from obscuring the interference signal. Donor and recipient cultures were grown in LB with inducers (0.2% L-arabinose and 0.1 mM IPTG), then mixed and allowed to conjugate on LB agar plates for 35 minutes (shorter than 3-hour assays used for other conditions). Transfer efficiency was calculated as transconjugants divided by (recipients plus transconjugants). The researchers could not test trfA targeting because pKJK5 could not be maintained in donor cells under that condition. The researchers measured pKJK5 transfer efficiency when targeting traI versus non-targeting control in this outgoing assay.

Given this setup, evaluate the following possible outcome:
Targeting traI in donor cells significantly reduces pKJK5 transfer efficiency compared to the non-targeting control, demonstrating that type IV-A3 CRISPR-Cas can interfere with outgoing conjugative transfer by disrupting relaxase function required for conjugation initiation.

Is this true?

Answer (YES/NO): YES